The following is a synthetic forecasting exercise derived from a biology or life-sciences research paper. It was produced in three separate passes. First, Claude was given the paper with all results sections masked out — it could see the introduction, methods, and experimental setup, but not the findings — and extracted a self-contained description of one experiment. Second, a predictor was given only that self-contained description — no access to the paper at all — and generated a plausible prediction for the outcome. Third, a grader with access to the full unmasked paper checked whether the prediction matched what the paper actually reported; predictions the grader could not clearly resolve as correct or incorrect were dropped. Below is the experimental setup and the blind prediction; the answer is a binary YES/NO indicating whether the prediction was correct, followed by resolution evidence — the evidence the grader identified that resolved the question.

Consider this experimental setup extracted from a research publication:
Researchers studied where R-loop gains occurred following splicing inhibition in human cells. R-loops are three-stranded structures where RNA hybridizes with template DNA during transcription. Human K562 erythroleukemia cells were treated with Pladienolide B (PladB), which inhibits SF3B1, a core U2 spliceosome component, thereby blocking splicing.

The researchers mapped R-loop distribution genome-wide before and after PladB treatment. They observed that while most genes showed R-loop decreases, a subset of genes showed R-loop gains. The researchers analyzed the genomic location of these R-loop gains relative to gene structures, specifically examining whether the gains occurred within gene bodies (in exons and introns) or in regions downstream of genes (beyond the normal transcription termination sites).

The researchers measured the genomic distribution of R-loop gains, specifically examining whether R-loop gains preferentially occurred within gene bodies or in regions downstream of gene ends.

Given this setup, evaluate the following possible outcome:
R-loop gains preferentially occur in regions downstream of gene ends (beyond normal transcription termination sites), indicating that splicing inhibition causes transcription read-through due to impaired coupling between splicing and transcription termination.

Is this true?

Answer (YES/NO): YES